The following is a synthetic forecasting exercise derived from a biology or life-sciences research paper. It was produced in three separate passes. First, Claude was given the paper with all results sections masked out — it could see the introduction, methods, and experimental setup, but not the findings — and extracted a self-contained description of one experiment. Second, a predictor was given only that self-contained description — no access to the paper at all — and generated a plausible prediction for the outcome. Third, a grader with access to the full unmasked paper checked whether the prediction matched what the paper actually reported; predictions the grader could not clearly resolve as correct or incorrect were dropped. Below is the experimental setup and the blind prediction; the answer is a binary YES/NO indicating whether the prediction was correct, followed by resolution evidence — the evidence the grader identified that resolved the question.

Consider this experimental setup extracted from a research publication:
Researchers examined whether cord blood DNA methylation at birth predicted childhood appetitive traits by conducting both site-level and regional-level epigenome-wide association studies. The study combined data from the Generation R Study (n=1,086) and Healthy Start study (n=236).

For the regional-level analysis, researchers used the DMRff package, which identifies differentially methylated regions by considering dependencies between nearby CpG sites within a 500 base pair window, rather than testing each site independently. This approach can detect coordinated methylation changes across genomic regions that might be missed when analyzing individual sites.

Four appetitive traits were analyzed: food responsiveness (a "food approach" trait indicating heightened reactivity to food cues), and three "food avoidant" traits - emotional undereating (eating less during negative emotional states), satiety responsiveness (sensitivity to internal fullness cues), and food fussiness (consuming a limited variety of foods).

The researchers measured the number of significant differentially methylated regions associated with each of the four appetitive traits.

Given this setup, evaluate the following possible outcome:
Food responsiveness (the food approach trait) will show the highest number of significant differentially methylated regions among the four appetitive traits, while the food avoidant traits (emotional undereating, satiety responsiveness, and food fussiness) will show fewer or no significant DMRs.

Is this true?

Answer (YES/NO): YES